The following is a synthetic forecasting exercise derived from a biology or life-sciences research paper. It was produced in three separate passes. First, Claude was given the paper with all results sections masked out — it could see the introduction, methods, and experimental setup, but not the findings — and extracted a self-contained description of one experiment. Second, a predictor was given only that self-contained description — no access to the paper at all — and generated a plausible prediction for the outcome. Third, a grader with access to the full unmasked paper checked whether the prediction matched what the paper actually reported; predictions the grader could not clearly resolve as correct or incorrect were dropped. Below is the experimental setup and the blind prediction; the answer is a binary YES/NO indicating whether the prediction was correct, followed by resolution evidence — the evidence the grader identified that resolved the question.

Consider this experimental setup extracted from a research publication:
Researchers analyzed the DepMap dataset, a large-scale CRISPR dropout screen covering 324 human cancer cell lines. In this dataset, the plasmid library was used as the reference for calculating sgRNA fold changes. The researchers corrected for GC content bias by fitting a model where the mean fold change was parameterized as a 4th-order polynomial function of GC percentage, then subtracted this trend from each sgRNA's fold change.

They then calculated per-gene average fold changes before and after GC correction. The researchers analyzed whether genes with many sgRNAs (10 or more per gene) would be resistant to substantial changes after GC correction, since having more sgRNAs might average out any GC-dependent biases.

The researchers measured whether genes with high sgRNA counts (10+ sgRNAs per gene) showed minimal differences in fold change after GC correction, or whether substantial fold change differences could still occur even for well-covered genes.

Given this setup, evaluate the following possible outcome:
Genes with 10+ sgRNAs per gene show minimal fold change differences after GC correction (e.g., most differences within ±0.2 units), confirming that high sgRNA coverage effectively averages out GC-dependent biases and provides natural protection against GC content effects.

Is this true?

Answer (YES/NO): NO